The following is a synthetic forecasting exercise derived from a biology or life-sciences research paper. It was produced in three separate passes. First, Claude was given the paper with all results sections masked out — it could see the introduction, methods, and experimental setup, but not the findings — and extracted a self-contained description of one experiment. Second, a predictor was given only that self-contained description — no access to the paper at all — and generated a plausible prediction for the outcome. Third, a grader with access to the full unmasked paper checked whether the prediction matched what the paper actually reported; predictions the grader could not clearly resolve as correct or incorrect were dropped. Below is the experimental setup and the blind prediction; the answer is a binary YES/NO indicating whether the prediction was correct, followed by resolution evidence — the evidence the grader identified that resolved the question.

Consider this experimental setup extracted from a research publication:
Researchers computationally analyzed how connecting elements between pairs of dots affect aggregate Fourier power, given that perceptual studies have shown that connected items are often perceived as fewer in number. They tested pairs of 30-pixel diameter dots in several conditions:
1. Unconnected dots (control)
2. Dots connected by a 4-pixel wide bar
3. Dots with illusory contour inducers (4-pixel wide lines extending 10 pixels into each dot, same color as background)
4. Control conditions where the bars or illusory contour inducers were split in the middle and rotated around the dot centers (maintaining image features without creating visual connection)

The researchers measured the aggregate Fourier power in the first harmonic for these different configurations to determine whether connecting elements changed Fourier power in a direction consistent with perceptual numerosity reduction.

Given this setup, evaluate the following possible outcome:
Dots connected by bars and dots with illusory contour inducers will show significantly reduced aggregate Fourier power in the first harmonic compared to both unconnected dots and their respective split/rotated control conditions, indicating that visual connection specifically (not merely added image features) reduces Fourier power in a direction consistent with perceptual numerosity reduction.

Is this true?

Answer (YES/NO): NO